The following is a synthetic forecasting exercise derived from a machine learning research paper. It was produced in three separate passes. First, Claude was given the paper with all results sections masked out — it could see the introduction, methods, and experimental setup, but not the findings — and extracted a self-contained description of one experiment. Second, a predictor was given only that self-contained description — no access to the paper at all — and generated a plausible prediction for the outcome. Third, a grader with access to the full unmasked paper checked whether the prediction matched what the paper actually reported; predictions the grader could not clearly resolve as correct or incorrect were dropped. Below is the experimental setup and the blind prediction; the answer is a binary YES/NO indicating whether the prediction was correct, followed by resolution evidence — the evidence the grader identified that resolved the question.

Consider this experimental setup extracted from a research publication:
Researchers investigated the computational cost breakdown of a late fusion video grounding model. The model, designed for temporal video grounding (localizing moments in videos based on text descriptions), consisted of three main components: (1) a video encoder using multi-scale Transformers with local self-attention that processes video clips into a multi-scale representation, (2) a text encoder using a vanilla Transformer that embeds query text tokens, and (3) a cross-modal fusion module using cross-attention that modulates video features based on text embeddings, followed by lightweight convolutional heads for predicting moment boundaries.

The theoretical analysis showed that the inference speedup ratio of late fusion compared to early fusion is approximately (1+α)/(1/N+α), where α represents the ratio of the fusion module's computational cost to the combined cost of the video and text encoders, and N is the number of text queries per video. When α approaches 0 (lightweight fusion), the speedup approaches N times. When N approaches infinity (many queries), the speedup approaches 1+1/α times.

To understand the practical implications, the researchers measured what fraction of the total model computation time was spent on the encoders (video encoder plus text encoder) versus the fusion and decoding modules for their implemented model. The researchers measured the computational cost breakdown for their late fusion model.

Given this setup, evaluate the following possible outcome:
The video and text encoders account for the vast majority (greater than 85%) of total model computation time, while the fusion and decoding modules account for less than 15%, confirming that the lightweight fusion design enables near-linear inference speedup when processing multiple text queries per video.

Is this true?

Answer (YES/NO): NO